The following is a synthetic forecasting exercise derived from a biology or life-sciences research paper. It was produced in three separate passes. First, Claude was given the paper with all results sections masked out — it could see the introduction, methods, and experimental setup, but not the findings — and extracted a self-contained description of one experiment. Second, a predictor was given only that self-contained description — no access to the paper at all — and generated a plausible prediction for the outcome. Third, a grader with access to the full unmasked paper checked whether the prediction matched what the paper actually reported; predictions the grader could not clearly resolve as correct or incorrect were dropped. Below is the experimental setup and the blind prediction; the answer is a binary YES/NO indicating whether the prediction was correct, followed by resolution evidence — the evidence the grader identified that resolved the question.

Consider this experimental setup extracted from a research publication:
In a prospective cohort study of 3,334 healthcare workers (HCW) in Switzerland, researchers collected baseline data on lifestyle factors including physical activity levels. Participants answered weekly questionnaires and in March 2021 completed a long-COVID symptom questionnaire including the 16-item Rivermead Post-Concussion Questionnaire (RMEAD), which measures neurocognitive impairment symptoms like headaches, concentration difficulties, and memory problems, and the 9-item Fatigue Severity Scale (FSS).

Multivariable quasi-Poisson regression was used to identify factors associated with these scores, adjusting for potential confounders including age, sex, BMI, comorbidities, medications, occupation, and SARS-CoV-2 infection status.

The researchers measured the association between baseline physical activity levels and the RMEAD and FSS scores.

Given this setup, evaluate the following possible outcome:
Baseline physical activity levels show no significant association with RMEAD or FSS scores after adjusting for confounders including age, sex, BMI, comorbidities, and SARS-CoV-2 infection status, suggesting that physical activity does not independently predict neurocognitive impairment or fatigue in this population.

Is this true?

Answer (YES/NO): NO